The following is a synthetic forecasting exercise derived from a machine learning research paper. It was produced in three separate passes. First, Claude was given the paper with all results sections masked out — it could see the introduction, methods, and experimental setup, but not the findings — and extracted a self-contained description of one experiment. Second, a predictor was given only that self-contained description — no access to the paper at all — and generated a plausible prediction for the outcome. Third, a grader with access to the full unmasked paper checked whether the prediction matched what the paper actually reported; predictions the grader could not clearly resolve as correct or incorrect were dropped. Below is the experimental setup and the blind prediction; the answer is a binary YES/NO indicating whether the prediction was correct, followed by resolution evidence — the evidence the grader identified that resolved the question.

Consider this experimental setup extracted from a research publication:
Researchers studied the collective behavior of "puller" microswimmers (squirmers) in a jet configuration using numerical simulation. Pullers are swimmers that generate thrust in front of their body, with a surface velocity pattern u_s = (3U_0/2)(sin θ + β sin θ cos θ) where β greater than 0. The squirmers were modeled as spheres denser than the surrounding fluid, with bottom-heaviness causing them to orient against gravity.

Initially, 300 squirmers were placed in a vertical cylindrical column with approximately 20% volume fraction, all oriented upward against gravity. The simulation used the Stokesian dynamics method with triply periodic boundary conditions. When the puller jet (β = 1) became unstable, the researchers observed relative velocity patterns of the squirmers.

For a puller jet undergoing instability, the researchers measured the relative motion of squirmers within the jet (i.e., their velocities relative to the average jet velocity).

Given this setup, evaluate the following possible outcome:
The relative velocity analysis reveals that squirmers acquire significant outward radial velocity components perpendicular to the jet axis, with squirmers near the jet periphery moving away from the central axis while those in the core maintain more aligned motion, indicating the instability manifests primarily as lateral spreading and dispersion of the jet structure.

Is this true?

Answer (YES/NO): NO